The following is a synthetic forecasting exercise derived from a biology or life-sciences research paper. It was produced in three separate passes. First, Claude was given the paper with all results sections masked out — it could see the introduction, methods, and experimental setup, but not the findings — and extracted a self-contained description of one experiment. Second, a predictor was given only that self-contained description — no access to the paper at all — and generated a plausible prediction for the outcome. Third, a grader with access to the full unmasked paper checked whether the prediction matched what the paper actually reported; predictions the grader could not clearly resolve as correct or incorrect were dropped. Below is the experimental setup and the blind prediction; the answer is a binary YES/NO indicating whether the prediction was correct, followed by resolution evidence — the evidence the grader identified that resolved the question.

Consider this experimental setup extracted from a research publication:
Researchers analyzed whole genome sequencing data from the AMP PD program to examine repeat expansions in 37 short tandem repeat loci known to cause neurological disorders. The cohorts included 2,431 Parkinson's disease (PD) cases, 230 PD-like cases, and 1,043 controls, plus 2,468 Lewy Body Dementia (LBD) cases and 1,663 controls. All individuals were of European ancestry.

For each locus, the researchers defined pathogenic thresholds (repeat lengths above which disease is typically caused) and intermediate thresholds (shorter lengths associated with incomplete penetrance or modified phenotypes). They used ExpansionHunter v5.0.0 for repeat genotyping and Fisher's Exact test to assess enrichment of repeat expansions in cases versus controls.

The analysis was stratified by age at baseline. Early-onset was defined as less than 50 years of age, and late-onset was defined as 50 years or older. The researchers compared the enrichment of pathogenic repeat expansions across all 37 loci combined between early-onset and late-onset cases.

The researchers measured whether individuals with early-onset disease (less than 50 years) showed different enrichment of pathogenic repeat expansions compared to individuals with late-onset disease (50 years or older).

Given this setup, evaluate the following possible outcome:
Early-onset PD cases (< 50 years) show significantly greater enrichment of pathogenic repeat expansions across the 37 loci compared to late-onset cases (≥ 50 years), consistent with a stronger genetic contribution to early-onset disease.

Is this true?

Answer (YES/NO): NO